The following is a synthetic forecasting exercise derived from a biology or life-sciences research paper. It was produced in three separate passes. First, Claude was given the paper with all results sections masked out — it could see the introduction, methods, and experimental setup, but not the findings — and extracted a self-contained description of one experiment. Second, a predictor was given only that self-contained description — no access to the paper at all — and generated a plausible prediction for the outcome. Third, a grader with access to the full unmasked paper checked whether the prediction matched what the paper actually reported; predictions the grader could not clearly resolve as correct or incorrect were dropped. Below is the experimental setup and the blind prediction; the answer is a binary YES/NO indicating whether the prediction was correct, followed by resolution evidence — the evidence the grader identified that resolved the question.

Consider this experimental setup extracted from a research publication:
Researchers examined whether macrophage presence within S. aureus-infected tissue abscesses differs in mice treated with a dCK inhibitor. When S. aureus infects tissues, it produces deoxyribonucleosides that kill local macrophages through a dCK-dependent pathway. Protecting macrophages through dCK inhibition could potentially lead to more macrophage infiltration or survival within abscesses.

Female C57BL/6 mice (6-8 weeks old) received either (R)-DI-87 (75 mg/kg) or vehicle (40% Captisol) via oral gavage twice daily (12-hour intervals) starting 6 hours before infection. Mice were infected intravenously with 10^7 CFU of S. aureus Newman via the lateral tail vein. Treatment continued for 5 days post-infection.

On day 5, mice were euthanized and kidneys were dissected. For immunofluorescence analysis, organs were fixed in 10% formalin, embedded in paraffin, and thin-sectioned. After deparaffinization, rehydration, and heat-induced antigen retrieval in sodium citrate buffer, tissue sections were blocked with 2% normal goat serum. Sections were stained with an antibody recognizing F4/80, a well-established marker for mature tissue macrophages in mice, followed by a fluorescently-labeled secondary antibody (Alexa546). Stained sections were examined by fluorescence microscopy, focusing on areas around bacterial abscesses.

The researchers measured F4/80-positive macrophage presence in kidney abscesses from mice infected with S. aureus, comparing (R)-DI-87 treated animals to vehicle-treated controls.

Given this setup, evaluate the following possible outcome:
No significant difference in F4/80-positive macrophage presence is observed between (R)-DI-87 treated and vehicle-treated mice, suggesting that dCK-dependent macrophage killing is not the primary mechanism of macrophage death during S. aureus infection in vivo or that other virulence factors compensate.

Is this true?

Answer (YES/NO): NO